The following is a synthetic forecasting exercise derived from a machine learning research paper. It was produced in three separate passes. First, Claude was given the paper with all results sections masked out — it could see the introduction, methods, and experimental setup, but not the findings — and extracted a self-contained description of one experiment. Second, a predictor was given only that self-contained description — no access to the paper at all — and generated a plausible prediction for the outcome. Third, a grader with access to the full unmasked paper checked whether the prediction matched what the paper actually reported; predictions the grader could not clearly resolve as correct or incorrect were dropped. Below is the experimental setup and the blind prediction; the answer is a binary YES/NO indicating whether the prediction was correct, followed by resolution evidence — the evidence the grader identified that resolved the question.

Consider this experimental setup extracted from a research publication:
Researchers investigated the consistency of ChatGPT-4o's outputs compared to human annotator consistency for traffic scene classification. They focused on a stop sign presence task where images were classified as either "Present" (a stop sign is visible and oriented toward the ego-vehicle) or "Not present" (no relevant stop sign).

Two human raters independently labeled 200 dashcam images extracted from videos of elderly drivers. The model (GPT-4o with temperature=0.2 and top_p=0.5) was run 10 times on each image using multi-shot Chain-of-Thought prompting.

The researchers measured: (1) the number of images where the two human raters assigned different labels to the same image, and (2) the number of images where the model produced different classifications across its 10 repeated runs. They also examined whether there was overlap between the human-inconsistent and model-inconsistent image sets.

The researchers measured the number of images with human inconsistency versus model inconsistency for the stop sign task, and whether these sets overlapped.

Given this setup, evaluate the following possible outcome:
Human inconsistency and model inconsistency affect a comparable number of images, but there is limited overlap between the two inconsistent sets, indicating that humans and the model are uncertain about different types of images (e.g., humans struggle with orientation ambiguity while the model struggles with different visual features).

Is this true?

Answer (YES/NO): NO